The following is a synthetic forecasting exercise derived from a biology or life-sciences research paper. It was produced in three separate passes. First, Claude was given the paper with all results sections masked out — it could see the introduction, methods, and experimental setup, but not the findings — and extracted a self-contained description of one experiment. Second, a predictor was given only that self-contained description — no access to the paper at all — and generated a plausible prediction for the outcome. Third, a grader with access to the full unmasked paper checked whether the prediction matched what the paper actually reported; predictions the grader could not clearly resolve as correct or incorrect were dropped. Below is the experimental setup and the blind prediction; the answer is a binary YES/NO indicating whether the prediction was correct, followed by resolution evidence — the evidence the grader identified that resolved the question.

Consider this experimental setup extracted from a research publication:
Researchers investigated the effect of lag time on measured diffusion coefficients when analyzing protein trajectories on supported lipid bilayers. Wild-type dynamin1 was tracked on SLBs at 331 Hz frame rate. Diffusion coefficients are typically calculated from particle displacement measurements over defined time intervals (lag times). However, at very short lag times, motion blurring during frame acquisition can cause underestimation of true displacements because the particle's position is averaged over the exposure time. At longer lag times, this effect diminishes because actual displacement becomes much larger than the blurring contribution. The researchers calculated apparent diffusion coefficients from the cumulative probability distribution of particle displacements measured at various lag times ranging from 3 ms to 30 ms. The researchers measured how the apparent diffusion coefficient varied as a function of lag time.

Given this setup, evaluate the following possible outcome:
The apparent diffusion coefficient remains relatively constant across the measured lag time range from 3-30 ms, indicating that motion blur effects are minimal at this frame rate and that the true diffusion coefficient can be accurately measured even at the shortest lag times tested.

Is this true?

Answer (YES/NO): NO